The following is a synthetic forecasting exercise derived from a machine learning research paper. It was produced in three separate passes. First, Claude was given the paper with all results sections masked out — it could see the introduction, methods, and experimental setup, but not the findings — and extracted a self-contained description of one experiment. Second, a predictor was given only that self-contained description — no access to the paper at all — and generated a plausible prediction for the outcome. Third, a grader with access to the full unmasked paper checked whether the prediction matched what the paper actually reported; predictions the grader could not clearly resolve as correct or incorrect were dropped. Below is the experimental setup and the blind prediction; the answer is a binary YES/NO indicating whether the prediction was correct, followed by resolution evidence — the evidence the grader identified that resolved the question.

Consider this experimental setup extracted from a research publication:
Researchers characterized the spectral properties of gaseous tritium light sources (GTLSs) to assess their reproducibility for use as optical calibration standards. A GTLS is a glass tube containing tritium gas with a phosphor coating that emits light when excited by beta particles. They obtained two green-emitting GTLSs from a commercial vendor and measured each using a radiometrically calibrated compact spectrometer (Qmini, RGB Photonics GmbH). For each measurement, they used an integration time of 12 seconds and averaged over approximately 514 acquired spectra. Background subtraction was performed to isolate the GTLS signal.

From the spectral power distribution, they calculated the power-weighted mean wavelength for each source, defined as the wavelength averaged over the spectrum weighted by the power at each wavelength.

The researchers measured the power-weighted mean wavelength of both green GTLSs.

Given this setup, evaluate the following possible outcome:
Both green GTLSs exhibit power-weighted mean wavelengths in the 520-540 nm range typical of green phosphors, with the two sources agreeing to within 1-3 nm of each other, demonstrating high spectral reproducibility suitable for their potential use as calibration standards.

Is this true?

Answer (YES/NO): NO